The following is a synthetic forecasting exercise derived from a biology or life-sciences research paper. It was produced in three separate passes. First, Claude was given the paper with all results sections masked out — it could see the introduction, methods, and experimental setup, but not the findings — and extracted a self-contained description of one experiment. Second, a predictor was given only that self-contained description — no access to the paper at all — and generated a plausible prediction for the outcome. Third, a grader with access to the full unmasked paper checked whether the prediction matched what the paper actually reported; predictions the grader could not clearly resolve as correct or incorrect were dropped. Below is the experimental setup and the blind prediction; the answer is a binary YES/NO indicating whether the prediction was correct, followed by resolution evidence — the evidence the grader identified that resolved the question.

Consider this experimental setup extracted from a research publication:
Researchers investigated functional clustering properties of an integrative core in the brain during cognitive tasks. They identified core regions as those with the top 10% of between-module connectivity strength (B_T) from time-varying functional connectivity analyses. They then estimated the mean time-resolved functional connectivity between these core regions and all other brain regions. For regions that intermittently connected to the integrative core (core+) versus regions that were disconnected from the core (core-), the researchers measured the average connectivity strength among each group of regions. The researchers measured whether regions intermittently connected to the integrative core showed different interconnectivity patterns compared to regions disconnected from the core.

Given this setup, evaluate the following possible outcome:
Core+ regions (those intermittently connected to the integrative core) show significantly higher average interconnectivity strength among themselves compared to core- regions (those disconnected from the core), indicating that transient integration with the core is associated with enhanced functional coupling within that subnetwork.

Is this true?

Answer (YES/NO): YES